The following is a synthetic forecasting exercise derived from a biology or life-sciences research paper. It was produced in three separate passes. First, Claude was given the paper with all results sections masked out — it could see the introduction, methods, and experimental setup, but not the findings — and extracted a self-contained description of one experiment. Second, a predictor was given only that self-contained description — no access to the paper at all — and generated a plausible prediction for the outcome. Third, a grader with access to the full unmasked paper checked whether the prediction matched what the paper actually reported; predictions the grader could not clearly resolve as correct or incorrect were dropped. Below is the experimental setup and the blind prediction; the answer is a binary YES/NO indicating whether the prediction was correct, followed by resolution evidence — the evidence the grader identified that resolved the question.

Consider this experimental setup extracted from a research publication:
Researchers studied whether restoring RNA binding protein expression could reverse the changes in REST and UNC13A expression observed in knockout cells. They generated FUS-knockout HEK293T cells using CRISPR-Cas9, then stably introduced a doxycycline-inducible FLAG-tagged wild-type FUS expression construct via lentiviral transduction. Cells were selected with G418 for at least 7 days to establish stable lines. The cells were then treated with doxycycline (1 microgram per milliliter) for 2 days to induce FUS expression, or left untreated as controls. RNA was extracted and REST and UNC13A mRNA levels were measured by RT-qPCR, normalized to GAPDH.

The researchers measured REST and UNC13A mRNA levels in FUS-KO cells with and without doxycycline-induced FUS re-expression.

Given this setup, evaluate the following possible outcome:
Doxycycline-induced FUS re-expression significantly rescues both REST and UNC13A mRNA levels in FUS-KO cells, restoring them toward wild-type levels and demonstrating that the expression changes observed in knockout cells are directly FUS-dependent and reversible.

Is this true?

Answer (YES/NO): YES